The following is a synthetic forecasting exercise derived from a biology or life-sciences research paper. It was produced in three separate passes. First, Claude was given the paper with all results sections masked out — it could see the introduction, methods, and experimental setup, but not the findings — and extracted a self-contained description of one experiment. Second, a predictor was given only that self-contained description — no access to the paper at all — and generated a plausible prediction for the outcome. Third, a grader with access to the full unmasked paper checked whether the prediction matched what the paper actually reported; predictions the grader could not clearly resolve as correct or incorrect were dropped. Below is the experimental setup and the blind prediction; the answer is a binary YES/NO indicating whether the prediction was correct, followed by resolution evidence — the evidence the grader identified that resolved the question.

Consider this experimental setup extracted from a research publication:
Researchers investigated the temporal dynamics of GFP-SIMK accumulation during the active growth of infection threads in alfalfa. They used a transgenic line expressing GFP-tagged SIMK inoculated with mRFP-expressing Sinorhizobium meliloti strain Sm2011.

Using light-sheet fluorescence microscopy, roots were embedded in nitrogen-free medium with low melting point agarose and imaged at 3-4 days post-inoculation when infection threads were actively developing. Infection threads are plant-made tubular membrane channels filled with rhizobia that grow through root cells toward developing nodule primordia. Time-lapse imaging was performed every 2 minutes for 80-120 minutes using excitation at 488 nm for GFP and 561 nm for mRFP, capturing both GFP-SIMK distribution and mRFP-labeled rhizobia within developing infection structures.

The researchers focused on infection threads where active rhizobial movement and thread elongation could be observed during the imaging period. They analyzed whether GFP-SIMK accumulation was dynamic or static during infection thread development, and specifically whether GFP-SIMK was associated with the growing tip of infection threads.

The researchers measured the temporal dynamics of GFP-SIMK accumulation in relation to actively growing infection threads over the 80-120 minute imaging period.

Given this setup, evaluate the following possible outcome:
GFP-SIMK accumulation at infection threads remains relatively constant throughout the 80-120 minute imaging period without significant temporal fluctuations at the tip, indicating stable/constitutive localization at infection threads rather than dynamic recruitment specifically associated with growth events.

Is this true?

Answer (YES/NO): YES